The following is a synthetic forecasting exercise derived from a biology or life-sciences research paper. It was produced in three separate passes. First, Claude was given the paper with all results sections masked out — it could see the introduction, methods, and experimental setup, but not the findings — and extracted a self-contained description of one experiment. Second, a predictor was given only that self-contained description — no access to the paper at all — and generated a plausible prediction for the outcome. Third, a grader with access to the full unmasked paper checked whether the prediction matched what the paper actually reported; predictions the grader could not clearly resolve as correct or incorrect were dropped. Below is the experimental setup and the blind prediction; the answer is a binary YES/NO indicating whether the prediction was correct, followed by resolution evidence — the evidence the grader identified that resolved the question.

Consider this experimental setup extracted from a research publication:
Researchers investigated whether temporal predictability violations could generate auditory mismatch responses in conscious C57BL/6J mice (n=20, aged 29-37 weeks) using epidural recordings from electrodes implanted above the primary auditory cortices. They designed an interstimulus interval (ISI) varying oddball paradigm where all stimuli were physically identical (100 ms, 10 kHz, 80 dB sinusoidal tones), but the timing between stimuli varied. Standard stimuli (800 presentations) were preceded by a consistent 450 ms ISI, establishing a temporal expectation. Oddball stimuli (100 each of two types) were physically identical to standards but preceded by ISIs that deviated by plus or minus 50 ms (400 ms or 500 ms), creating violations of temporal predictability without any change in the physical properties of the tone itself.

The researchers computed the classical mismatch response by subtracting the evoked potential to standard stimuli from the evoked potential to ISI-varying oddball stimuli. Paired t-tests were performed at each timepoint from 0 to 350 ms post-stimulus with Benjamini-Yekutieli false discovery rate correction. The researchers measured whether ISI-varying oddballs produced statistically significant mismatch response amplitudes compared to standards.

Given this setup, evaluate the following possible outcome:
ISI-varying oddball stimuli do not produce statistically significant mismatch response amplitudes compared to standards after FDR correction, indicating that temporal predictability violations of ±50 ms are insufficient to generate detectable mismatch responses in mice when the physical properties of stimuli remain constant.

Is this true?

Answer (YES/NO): YES